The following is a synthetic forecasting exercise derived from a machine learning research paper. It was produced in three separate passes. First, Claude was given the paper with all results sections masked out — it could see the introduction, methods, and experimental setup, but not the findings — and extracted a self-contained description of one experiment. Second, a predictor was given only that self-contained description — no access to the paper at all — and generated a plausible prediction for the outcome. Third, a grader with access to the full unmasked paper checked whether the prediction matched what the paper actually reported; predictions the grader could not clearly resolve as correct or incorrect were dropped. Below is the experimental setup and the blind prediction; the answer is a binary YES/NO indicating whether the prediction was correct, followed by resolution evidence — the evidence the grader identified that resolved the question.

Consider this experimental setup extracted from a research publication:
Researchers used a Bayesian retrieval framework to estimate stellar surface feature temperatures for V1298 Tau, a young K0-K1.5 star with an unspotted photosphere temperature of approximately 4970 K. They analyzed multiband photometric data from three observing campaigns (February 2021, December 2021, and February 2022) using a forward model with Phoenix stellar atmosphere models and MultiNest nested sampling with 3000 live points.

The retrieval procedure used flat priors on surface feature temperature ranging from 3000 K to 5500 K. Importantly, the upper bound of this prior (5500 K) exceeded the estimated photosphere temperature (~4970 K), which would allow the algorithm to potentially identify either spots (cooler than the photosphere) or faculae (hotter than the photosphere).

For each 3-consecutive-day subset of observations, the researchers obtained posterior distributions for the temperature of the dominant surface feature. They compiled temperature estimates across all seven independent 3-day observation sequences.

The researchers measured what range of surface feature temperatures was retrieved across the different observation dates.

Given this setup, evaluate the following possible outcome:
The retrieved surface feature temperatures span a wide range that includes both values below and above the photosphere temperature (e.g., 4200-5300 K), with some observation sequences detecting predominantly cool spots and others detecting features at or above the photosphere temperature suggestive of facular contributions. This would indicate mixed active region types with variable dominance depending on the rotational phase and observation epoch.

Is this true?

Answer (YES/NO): NO